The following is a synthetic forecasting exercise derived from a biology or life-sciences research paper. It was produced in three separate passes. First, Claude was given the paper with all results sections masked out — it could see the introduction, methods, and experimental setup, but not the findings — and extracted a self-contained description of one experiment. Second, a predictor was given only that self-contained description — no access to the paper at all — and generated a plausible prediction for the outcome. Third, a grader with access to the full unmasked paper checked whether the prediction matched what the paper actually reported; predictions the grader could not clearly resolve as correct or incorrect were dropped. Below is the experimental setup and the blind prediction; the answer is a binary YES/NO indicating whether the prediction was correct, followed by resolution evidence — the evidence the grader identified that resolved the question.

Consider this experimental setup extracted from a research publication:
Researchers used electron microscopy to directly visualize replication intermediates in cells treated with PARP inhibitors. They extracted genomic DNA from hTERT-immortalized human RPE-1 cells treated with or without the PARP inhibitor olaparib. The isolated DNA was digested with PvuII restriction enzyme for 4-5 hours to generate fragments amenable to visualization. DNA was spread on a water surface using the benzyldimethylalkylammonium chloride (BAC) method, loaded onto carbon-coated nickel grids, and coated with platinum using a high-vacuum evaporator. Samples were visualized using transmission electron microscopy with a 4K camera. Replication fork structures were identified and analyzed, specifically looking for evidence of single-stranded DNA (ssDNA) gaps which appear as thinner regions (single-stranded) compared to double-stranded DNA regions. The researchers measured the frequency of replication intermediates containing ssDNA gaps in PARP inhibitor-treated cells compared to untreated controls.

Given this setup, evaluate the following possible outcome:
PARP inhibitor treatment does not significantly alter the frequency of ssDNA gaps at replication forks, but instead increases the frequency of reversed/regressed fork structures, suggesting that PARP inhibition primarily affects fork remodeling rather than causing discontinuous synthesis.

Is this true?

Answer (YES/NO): NO